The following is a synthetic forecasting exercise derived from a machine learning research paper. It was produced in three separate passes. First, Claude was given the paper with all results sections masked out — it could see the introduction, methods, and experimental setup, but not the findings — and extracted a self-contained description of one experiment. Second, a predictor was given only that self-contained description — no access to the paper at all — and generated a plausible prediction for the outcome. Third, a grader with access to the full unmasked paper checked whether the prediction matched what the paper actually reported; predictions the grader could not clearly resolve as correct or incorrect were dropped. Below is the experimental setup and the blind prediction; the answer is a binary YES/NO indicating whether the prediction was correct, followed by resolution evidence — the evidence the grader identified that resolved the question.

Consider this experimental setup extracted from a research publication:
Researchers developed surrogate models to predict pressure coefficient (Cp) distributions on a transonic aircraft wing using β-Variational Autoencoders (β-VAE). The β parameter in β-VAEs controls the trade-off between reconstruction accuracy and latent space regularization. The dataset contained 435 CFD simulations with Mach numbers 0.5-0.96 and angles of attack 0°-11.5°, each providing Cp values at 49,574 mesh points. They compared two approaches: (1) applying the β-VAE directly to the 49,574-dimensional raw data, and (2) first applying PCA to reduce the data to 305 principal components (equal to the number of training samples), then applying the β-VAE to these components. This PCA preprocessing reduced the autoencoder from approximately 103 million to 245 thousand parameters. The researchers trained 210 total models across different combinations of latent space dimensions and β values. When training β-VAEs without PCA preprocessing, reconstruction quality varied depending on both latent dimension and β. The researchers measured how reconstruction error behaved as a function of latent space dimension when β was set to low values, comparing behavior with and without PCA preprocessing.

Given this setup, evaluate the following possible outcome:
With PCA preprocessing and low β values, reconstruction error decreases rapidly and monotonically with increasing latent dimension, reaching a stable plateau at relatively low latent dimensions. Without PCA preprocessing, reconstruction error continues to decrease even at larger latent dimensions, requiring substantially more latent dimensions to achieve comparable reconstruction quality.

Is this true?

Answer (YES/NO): NO